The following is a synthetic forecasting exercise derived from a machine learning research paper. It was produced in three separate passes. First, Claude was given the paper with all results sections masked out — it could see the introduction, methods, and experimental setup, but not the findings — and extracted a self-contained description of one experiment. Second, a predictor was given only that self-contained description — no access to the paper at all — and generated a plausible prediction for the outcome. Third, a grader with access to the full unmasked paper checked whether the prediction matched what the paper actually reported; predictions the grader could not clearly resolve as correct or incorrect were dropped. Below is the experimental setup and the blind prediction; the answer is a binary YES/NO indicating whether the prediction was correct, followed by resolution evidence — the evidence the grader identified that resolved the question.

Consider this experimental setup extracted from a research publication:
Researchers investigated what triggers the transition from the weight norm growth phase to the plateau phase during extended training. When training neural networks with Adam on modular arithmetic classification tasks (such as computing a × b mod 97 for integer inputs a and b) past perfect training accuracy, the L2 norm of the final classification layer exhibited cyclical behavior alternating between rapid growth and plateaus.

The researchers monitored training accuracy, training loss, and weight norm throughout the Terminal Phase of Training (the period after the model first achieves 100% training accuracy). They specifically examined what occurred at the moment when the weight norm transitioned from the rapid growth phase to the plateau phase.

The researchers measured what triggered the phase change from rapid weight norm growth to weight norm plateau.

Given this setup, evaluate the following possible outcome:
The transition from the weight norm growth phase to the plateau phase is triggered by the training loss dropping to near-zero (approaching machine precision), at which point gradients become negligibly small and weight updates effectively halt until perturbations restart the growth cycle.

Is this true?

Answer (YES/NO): NO